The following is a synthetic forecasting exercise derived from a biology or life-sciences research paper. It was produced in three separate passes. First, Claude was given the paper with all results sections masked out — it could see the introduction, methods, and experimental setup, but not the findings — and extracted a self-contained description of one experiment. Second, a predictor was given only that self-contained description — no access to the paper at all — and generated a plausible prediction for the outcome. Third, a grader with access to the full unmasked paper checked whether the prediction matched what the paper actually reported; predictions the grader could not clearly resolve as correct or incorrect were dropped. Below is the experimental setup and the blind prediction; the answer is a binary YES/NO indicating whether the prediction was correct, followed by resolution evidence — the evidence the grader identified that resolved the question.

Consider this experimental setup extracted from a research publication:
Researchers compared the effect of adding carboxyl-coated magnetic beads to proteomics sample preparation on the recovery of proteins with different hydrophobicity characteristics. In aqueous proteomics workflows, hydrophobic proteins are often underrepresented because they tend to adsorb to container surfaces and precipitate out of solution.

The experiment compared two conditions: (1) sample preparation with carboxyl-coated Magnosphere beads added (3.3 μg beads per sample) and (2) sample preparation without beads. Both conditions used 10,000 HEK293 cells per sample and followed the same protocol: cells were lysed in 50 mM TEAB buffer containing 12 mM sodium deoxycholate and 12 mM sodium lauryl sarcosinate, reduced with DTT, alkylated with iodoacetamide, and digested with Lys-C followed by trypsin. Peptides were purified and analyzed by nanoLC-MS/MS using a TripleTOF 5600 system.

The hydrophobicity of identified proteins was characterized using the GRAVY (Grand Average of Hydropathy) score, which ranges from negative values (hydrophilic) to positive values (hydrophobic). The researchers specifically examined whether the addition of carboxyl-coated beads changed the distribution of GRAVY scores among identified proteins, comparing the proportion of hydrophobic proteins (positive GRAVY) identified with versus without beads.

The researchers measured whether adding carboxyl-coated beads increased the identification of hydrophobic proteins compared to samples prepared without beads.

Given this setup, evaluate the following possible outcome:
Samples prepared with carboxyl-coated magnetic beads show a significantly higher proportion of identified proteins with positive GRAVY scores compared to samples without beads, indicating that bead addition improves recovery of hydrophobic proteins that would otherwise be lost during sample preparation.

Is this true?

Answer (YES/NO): NO